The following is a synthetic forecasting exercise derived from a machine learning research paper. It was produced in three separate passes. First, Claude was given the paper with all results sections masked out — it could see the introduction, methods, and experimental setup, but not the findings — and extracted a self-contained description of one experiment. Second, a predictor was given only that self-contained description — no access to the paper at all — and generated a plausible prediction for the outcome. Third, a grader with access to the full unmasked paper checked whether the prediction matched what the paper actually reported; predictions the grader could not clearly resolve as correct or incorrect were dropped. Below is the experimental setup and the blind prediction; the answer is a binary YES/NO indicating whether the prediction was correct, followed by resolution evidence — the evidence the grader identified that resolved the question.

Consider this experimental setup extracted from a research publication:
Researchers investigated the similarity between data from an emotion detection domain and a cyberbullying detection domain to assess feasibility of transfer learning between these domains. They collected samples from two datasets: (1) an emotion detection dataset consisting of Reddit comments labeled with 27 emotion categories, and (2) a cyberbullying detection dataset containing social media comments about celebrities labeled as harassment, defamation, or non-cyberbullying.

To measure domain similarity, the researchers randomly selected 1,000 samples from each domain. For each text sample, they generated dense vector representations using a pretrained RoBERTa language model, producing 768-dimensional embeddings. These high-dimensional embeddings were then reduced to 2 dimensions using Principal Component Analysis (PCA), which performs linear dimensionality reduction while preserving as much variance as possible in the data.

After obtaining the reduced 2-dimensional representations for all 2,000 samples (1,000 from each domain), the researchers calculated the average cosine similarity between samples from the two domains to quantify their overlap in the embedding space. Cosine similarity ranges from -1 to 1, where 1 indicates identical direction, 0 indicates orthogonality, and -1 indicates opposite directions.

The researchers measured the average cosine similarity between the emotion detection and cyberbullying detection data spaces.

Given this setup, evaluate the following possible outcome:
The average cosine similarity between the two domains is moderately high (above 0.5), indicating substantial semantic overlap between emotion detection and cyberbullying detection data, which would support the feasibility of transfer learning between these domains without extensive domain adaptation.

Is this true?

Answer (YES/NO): NO